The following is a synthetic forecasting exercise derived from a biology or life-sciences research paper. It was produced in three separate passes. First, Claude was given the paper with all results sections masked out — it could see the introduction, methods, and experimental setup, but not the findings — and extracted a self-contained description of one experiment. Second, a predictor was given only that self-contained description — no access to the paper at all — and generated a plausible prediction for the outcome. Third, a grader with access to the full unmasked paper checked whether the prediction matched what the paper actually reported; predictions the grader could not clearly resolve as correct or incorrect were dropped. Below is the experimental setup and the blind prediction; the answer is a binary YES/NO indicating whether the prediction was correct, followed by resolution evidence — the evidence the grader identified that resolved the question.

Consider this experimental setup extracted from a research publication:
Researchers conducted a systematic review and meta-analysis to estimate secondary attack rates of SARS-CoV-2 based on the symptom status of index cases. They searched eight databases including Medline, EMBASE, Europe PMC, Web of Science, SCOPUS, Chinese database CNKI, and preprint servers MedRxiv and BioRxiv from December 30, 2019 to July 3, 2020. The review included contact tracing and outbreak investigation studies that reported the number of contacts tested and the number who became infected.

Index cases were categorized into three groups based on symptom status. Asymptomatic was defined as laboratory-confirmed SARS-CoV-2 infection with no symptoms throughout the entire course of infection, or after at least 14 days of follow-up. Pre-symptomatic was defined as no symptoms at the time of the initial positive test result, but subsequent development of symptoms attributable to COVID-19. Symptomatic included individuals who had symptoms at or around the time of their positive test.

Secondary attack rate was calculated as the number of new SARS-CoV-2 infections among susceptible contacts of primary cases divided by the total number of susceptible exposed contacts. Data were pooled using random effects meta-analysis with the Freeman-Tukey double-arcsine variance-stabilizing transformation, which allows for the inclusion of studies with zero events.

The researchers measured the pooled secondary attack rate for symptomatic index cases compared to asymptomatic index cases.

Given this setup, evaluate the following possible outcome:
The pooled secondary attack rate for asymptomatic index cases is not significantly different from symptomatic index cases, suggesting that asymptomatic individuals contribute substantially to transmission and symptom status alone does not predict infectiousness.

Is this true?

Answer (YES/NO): NO